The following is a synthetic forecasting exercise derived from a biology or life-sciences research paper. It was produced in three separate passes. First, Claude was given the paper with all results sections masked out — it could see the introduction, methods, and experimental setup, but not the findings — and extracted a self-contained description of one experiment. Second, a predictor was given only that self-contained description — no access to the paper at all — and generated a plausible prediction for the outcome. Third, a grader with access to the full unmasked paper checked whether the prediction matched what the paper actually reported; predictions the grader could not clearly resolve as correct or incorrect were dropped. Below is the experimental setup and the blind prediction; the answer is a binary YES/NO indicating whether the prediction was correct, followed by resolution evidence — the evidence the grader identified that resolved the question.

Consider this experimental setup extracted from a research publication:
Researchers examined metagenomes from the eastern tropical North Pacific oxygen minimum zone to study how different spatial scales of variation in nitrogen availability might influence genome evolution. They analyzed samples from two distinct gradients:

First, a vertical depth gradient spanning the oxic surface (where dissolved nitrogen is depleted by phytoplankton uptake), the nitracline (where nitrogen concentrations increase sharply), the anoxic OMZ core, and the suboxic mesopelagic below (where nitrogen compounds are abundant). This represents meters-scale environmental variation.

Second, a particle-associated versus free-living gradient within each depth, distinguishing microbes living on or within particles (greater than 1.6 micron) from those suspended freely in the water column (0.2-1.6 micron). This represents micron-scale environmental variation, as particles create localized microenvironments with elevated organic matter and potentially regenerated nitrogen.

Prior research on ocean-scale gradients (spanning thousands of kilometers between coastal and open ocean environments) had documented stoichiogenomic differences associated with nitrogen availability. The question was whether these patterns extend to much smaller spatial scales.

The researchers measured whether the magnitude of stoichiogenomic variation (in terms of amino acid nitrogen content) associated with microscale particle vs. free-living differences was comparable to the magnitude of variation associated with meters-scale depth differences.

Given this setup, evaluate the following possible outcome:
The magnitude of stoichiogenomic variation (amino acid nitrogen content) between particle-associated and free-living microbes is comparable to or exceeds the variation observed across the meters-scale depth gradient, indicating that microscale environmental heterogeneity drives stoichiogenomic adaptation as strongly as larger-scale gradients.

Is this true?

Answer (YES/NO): NO